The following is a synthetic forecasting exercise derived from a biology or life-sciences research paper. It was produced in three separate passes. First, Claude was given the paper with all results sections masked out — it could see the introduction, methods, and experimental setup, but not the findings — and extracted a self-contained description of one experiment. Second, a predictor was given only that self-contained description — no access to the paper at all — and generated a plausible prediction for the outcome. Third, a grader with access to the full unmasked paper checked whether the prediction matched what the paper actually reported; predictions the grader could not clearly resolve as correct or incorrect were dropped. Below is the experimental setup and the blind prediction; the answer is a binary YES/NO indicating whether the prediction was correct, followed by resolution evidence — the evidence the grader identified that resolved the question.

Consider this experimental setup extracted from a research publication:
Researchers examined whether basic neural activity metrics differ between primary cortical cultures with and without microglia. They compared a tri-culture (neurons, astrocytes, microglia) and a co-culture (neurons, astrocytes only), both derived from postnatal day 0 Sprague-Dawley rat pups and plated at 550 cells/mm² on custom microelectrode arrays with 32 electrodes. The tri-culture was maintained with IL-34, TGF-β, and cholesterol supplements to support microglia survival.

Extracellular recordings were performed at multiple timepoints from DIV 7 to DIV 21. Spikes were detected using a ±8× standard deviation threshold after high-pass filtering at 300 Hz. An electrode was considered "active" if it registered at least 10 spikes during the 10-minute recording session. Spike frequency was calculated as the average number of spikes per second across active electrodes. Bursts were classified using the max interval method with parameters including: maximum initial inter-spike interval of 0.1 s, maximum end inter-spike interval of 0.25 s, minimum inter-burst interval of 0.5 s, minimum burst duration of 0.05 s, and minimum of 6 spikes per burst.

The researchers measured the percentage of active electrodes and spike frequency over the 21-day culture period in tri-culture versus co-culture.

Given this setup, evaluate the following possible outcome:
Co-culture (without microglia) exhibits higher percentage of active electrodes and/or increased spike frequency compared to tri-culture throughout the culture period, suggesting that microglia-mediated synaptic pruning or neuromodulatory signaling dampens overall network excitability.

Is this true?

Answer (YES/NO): NO